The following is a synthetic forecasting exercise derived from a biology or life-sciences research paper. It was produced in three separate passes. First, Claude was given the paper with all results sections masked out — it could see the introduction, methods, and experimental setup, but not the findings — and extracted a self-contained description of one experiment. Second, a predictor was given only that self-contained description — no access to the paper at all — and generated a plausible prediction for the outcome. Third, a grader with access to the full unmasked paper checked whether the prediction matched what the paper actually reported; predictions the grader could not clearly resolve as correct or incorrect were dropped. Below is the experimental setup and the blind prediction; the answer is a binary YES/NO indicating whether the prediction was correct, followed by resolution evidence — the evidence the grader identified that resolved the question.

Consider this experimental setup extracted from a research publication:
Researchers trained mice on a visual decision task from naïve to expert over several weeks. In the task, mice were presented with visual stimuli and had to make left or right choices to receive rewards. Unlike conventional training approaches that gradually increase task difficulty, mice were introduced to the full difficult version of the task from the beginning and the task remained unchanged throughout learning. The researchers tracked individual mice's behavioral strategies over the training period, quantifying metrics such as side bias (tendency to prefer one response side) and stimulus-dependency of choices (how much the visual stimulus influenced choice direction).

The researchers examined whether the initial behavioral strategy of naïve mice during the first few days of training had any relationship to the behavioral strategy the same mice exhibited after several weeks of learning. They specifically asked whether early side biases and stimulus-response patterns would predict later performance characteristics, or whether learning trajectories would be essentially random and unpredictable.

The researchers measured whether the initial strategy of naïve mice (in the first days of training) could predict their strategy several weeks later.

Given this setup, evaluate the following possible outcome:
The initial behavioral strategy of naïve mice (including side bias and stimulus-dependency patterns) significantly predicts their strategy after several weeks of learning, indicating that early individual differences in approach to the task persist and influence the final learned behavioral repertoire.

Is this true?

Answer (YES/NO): YES